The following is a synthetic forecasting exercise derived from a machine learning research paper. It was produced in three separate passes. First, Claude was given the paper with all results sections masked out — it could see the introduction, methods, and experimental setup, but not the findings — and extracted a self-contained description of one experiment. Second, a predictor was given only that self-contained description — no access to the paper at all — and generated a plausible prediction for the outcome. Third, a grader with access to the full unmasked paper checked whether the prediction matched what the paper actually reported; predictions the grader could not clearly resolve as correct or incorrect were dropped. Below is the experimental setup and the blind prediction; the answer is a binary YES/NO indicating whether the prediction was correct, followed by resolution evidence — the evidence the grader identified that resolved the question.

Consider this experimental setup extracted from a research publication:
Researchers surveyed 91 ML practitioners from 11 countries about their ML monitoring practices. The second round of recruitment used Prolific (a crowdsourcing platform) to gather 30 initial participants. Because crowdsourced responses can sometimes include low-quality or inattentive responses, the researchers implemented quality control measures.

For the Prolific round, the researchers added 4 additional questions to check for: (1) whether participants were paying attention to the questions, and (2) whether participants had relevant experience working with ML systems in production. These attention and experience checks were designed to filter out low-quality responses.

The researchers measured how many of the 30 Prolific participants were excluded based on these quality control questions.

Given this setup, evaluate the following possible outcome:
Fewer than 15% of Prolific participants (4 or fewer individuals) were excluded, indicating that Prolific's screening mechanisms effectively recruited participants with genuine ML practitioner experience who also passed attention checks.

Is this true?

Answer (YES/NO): YES